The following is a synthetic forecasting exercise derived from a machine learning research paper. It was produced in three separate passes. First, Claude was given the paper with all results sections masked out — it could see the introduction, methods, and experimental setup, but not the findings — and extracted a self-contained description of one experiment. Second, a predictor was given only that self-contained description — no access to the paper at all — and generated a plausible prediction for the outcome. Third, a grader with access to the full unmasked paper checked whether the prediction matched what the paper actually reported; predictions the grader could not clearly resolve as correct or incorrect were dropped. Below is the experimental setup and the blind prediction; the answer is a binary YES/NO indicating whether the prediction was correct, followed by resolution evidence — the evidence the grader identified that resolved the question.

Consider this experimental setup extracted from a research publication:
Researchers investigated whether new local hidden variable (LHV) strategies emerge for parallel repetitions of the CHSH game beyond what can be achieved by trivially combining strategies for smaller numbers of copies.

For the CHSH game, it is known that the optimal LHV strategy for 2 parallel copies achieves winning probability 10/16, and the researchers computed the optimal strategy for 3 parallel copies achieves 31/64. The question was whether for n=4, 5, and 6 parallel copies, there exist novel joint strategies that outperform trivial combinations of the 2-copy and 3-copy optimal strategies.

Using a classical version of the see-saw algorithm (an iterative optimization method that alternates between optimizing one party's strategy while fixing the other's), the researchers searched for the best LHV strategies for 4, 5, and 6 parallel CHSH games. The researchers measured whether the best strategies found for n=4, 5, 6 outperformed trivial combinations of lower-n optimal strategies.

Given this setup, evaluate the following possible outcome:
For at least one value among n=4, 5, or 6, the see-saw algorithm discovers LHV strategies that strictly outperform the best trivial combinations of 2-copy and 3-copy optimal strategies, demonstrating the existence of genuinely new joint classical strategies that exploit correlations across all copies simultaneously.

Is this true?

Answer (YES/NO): NO